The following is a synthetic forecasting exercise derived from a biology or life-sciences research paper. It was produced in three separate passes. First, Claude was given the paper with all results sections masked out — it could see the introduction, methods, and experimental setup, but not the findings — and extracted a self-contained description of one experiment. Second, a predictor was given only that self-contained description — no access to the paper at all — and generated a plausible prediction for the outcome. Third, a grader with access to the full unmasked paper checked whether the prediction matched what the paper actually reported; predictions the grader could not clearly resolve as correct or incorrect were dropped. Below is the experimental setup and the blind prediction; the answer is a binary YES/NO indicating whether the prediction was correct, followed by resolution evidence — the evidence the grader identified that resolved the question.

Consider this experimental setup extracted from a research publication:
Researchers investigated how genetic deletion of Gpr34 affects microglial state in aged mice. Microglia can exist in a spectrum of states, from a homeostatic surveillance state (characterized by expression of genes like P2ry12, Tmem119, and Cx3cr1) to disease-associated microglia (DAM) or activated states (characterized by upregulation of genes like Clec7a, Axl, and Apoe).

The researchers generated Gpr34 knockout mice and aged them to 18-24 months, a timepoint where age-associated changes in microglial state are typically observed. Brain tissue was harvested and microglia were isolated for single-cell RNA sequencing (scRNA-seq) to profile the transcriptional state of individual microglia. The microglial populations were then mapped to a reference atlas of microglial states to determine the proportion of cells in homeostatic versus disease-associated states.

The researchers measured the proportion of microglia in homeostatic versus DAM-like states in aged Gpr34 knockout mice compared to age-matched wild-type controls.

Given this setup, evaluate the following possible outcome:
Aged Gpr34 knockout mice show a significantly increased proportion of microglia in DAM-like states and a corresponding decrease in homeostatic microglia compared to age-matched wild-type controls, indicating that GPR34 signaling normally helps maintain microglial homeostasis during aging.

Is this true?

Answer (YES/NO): YES